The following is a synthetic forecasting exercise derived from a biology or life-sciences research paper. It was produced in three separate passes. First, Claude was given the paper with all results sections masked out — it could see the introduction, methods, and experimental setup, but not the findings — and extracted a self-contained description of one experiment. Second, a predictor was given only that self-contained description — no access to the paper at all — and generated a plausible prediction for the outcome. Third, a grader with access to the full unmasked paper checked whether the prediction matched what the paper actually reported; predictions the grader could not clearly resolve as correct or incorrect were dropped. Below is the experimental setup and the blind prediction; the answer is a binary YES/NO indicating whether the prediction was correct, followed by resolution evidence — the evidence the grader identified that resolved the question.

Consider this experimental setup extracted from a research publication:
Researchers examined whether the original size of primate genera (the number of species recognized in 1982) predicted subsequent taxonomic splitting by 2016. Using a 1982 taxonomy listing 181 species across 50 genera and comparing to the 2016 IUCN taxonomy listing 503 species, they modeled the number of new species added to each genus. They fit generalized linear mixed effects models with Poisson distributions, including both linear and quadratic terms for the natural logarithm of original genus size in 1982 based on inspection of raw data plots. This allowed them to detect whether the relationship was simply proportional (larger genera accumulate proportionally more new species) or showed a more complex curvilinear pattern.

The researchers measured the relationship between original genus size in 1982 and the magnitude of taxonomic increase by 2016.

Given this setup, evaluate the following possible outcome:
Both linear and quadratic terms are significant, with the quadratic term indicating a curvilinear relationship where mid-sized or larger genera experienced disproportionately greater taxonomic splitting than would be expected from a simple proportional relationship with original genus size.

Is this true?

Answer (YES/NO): NO